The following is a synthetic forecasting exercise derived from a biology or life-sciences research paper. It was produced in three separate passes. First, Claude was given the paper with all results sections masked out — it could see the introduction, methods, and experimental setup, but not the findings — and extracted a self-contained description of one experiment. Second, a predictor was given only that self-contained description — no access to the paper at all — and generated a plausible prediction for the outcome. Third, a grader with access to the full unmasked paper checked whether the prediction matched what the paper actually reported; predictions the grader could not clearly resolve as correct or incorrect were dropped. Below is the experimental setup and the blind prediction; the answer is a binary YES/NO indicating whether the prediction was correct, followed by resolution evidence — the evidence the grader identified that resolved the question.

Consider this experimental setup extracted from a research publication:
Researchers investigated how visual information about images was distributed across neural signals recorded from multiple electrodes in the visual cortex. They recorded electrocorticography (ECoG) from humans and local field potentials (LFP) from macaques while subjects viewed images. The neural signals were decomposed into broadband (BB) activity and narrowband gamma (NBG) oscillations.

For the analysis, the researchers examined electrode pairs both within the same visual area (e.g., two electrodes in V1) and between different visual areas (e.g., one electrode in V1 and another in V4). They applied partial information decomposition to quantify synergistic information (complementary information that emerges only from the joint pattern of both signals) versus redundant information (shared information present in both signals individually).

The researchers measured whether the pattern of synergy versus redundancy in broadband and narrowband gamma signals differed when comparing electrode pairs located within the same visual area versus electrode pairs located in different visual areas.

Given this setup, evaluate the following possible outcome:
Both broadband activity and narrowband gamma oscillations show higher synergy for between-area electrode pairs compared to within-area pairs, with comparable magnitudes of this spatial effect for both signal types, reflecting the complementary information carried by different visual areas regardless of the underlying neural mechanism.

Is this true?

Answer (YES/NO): NO